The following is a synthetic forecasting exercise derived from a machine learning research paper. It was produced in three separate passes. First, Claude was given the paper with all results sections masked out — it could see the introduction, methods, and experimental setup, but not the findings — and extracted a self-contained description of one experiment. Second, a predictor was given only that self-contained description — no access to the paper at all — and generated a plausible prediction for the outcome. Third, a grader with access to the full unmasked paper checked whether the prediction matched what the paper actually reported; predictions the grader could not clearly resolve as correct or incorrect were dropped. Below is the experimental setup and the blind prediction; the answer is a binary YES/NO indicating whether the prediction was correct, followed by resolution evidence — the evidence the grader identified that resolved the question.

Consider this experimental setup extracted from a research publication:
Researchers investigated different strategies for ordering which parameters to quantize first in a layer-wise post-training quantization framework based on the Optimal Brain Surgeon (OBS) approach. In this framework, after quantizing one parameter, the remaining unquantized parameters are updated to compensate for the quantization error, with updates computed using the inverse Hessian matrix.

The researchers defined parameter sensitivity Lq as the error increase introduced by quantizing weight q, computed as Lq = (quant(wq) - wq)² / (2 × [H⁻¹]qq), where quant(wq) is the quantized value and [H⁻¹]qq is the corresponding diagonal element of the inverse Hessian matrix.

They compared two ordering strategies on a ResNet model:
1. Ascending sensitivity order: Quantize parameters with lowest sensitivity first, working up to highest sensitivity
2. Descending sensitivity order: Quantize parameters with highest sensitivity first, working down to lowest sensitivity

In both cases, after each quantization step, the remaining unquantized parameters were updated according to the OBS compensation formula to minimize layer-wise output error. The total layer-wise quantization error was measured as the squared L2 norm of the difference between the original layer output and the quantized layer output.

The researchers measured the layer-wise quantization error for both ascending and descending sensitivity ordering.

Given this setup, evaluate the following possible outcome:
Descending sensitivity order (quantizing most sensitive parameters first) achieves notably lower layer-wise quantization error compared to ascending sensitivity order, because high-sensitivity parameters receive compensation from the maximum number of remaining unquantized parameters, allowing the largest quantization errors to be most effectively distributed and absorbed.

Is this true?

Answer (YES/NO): YES